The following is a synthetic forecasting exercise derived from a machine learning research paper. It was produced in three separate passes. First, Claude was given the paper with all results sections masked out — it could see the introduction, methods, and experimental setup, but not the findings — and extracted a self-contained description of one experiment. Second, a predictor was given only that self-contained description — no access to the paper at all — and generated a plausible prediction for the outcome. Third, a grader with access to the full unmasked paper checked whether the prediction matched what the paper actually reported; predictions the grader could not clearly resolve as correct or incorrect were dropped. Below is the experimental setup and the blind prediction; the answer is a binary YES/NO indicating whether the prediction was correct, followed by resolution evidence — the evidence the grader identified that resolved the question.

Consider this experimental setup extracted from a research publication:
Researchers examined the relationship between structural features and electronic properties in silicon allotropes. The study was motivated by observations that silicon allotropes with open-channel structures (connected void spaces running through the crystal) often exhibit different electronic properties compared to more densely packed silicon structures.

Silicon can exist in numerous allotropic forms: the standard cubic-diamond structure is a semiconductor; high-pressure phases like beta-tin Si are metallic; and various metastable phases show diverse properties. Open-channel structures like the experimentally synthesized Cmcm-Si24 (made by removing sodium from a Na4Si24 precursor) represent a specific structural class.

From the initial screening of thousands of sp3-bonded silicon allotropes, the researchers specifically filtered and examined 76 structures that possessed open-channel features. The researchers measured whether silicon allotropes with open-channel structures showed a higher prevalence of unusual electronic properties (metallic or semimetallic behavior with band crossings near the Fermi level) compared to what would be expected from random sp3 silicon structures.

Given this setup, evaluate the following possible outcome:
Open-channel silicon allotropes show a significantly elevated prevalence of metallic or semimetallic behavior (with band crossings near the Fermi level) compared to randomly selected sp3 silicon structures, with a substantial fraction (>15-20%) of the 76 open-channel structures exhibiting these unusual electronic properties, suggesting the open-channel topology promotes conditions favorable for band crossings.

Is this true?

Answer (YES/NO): YES